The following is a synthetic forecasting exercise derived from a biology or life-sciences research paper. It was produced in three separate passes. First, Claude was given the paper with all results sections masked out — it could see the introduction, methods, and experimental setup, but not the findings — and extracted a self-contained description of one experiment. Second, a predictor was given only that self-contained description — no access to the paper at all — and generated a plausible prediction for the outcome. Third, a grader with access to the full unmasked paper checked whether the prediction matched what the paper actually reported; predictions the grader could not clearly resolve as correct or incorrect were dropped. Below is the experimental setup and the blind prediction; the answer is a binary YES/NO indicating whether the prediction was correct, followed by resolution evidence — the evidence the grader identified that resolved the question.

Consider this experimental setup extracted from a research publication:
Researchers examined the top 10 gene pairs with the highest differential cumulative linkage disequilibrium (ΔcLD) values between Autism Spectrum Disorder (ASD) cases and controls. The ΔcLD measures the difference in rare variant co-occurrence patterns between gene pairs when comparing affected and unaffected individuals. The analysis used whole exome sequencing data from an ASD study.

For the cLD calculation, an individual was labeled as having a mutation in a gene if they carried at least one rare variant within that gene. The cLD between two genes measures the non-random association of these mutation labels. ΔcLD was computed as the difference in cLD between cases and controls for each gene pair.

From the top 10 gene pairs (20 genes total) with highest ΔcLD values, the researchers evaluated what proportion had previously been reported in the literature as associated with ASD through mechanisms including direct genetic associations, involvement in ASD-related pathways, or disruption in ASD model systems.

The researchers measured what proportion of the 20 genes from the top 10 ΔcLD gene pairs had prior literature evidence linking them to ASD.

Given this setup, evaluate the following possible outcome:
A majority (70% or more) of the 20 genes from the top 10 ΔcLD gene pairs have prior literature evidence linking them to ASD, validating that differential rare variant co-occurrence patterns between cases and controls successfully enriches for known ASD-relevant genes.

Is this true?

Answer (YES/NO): YES